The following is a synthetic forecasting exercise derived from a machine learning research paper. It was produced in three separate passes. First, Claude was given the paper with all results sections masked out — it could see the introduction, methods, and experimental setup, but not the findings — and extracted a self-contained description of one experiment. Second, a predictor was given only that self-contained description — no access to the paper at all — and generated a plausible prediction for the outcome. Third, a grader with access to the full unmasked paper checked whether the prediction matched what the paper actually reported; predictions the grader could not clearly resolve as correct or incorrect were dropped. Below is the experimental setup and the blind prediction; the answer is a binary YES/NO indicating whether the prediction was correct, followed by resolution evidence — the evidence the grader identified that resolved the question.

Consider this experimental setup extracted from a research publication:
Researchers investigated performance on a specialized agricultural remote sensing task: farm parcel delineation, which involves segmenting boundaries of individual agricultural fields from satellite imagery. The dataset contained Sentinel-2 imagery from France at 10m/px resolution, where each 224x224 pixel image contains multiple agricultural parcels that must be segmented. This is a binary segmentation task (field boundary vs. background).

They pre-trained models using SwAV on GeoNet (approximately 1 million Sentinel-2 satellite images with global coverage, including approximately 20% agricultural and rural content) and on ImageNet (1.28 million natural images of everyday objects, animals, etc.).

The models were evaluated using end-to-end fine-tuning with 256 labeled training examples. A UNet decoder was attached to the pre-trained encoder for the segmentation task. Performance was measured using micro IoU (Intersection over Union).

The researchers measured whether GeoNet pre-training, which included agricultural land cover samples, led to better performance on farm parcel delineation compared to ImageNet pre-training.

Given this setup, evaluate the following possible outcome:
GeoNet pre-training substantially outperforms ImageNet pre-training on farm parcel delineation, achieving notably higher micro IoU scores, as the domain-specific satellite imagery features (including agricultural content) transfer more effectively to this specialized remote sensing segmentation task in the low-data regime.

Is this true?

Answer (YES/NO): NO